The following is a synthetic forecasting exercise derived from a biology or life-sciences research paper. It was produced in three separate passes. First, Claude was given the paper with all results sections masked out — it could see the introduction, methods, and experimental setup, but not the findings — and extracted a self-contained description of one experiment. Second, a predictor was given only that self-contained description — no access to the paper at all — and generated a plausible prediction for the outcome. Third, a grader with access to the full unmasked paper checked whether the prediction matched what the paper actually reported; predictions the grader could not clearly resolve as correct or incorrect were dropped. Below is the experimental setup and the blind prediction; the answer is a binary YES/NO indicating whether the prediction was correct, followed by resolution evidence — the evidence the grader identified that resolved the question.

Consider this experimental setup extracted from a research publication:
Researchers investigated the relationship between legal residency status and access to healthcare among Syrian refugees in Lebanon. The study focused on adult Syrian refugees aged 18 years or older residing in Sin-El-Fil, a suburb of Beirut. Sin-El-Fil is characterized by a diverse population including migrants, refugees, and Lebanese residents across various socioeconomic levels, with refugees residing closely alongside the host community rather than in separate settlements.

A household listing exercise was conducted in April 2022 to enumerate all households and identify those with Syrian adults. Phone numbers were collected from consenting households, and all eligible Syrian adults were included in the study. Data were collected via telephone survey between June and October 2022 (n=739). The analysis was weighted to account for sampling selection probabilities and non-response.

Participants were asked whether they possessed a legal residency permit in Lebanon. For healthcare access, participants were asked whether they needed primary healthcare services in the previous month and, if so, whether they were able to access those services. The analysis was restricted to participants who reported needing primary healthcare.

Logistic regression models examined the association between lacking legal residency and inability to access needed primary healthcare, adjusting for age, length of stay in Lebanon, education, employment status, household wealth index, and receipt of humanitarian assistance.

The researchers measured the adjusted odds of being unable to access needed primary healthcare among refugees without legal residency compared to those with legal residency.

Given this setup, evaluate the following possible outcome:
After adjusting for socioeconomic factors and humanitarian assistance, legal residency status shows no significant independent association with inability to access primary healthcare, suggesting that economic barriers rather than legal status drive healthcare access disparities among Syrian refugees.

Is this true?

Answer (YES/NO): NO